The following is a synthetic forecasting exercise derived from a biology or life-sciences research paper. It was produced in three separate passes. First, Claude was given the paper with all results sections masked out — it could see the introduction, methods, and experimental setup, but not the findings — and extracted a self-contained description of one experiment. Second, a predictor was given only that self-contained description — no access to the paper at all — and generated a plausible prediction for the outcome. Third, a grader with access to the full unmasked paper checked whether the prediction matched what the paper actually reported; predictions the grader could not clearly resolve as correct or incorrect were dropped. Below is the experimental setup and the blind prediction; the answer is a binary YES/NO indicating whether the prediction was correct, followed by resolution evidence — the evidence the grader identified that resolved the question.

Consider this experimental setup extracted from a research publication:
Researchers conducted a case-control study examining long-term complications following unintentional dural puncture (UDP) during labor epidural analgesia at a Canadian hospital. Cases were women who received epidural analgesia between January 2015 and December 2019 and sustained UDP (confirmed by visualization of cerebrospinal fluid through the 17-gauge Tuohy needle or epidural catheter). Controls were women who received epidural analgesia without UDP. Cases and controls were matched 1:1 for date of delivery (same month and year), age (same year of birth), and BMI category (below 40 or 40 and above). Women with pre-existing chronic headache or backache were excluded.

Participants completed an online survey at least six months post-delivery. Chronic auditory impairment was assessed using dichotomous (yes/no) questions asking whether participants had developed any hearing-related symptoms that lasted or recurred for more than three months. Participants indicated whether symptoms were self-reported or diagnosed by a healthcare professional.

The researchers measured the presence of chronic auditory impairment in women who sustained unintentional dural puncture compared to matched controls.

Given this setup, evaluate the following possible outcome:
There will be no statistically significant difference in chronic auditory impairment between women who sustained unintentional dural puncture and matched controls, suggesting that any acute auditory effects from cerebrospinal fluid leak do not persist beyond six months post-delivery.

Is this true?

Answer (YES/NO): NO